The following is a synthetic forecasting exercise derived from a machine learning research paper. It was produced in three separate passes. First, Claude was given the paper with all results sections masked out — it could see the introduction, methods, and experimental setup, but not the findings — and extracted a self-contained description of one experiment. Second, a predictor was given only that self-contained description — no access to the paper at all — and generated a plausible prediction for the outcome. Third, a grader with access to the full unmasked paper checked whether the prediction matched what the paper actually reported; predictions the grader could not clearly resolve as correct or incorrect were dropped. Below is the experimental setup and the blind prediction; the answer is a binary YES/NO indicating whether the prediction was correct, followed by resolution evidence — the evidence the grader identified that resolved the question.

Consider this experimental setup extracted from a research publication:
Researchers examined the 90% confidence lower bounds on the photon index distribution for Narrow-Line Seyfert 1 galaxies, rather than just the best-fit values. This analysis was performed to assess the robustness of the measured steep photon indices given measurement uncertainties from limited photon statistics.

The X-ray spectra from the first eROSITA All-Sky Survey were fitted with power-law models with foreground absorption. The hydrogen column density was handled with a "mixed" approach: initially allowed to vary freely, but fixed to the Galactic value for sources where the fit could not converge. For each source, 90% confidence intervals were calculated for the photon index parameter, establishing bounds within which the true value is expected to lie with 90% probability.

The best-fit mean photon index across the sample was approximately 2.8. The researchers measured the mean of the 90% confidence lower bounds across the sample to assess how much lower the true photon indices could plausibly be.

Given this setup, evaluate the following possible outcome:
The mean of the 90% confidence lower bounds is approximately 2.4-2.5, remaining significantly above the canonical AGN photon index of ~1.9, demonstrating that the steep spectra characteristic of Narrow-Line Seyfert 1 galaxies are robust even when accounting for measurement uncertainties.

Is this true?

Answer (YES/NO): NO